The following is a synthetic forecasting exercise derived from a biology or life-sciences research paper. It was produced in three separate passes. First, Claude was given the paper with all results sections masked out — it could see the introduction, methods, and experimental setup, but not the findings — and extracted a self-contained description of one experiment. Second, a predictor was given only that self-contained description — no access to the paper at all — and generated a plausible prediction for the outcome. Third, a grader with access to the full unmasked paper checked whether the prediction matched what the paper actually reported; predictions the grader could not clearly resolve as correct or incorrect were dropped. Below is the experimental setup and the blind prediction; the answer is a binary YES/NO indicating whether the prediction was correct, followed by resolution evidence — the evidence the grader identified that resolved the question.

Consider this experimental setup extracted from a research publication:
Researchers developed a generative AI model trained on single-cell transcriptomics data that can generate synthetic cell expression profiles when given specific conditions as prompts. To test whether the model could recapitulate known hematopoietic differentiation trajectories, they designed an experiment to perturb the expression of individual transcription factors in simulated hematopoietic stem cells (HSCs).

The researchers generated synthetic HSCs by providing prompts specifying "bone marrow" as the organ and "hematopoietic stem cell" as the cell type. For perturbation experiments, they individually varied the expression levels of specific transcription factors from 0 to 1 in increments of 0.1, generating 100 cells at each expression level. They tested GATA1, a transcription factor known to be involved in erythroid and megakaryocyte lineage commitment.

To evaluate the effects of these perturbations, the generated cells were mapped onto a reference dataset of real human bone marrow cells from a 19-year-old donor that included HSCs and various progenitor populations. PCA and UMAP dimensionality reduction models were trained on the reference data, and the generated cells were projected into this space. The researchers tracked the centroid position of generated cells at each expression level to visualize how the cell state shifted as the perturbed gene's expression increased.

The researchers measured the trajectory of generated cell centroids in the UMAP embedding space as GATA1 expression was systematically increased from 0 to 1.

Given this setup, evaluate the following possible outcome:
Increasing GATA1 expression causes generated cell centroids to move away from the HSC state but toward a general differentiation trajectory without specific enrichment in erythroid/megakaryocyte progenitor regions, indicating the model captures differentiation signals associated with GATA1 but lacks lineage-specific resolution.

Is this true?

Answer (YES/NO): NO